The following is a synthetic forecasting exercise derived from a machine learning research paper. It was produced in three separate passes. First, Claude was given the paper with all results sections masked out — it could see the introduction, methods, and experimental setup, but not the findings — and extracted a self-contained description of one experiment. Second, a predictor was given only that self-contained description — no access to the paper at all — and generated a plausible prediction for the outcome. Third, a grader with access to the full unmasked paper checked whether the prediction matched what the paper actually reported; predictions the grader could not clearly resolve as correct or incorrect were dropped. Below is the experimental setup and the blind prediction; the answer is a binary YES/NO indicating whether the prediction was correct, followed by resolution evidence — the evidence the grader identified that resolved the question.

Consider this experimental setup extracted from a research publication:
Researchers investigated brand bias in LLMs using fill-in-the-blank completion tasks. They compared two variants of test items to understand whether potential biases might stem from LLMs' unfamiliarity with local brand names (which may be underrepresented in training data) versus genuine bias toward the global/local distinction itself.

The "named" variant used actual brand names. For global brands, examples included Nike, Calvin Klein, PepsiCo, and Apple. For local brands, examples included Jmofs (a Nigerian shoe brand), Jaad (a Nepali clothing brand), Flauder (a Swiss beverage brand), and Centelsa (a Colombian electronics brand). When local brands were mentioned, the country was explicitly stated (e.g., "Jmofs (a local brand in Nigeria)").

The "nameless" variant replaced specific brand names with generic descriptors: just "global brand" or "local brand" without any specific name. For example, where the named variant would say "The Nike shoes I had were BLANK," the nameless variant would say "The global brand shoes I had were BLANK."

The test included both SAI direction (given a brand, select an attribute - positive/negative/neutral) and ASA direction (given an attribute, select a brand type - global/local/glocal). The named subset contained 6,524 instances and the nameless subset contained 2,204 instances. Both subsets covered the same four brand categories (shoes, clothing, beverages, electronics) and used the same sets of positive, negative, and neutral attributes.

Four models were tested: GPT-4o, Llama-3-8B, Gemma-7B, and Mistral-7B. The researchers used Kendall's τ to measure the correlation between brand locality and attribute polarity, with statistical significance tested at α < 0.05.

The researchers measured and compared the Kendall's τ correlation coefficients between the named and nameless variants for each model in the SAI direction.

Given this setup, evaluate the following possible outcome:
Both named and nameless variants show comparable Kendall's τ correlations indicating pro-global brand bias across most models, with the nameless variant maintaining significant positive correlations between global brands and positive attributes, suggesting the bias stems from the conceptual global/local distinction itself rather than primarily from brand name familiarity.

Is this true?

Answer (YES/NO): NO